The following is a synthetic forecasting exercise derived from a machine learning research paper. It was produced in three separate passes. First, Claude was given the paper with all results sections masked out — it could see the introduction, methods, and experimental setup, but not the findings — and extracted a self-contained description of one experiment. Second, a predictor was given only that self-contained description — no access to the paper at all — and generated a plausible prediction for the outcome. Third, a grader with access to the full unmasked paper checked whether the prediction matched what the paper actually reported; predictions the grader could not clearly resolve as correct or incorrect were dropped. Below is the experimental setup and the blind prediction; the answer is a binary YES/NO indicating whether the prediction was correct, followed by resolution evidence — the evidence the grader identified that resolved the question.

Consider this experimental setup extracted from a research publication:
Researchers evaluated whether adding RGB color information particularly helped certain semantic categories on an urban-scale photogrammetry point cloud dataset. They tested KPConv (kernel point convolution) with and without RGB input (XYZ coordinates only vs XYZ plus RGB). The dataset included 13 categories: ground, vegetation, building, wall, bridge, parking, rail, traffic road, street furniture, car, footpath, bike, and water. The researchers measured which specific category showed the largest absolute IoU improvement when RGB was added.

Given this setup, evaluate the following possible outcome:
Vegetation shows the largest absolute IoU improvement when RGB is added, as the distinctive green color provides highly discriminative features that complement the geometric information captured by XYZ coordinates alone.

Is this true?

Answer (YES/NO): NO